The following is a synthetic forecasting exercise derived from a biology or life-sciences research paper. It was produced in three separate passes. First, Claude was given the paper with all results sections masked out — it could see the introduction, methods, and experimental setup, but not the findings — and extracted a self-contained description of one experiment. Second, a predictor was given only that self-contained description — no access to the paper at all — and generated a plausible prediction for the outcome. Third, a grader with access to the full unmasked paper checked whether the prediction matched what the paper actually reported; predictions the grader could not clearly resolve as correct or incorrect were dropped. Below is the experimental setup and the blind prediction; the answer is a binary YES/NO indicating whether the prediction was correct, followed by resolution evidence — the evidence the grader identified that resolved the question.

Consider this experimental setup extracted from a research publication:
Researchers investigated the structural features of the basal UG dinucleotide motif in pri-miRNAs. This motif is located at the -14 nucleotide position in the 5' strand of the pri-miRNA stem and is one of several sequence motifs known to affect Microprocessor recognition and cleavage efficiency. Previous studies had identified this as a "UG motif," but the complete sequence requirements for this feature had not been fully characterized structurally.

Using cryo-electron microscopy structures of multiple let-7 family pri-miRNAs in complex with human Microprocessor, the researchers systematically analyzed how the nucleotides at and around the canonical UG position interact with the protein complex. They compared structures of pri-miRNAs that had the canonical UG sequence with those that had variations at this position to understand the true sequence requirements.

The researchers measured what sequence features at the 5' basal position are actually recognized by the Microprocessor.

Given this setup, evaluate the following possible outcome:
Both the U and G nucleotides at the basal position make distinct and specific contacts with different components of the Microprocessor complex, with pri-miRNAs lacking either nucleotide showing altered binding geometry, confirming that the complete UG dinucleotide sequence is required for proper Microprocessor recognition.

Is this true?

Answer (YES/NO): NO